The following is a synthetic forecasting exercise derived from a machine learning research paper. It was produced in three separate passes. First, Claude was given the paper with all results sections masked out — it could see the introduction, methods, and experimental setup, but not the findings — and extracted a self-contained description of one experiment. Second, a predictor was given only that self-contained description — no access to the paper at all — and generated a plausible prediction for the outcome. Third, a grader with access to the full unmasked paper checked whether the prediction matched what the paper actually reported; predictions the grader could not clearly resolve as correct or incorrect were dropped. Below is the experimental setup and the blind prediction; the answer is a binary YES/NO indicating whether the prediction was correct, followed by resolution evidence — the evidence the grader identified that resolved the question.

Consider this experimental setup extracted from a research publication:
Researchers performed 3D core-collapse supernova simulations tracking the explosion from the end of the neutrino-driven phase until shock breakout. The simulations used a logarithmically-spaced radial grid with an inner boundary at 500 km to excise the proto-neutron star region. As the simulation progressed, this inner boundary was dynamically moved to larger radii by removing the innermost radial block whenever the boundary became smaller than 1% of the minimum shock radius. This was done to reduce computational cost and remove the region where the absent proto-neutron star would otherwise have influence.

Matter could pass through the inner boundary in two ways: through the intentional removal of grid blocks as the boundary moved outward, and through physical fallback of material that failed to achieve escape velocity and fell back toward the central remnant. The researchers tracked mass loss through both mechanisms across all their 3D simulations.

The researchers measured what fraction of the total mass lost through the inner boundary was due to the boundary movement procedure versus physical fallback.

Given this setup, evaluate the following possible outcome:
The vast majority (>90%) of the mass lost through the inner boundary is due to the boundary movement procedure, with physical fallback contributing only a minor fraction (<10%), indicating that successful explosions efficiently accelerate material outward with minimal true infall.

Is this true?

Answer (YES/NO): NO